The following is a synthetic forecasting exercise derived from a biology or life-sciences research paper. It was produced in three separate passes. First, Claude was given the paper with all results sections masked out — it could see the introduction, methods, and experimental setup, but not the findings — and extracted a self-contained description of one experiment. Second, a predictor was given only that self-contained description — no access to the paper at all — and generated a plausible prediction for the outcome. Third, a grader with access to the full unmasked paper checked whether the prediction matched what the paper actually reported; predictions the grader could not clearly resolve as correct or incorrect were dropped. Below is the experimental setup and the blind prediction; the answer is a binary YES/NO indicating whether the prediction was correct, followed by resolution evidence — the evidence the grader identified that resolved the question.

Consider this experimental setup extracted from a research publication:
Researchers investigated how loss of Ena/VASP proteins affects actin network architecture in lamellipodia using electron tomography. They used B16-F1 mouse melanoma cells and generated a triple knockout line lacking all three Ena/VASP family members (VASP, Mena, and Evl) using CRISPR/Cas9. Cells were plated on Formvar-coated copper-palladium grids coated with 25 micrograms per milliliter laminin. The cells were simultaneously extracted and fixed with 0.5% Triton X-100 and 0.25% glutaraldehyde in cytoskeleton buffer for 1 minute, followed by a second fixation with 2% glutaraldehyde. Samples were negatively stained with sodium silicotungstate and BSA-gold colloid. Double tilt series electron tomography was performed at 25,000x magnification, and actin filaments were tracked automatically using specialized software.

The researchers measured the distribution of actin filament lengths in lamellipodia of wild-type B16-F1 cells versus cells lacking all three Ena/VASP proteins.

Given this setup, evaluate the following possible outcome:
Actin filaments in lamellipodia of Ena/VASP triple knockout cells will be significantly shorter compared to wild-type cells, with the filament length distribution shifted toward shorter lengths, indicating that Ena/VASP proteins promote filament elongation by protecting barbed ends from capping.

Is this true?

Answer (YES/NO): YES